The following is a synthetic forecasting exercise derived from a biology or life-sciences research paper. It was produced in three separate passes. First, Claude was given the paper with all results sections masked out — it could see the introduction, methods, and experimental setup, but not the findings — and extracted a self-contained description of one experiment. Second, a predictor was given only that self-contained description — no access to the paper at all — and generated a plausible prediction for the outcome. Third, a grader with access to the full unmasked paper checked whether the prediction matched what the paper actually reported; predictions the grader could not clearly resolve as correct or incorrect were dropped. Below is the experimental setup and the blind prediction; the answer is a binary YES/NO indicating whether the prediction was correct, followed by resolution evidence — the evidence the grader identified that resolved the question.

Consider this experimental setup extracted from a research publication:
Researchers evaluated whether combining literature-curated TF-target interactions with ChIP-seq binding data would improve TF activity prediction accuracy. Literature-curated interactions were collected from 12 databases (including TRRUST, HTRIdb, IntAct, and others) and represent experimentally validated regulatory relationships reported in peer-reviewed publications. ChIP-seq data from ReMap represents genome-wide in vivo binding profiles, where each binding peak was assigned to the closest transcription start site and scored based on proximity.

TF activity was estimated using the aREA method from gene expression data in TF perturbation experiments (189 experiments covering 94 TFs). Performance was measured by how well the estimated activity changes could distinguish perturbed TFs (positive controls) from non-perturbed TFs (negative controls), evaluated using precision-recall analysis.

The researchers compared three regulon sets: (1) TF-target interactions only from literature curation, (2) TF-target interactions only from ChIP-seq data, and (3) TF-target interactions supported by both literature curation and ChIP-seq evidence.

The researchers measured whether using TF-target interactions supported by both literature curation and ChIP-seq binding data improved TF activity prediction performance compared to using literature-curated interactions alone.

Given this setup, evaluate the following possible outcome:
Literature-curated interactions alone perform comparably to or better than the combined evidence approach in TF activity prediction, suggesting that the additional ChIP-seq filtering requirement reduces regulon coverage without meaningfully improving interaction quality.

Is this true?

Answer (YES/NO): YES